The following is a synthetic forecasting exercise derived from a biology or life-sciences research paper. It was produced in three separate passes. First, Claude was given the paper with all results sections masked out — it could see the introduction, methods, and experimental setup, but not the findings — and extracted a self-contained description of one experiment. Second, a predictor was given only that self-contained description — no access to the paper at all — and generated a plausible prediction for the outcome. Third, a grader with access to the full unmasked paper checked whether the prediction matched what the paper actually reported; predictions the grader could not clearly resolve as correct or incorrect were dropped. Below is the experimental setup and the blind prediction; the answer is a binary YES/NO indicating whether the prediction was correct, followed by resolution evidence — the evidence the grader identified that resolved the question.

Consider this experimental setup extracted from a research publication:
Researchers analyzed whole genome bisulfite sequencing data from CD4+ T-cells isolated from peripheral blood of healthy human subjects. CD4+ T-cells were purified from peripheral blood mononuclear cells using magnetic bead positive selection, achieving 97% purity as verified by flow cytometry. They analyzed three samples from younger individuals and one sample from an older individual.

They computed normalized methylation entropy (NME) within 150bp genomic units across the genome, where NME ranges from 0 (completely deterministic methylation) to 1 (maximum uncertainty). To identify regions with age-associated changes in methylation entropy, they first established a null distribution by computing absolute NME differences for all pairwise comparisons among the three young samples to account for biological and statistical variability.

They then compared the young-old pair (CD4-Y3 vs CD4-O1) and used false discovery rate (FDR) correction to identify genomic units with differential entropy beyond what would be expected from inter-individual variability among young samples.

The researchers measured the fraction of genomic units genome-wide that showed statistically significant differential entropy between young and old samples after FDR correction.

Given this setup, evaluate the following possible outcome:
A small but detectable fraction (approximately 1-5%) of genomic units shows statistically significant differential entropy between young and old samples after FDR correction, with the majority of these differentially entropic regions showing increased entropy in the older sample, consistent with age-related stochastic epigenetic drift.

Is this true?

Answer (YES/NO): NO